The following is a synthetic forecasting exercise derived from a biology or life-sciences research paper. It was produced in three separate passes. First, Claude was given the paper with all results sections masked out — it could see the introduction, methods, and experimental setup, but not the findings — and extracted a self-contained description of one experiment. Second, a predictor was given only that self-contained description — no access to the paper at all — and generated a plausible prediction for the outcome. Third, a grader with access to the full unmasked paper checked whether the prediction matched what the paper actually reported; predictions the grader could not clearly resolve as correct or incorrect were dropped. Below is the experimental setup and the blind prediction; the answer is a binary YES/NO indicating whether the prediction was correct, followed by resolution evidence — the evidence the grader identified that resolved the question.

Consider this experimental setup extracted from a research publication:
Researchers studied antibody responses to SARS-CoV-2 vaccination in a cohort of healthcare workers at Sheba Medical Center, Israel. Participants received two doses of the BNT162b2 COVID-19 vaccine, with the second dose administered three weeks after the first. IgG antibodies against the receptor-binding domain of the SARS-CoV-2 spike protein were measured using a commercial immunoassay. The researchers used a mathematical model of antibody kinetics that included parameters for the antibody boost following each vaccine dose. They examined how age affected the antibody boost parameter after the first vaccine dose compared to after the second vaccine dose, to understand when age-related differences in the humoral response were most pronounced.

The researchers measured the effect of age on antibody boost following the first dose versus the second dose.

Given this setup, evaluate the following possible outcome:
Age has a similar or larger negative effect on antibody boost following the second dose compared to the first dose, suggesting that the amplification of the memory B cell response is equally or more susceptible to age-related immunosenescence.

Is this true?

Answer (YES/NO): NO